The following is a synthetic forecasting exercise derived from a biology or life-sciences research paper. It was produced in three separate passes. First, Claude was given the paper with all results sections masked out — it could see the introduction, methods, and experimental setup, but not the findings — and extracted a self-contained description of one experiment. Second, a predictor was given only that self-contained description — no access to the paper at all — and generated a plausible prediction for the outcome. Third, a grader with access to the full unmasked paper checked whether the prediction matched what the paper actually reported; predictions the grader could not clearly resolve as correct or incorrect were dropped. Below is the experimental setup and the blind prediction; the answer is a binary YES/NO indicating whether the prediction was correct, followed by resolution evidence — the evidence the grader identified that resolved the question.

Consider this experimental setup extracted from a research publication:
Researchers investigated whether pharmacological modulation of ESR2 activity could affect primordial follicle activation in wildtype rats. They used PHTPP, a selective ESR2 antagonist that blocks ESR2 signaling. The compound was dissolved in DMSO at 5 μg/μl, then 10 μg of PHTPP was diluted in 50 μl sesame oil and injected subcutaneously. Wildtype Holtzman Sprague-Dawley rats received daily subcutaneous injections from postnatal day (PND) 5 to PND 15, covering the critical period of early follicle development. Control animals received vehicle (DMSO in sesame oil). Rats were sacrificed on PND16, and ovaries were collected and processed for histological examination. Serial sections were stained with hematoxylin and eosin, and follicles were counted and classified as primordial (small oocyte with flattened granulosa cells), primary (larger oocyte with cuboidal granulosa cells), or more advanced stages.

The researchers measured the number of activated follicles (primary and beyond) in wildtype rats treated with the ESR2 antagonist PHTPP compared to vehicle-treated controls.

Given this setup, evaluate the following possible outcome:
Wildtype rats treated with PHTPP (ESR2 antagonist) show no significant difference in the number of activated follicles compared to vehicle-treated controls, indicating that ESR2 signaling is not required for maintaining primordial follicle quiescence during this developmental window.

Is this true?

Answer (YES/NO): NO